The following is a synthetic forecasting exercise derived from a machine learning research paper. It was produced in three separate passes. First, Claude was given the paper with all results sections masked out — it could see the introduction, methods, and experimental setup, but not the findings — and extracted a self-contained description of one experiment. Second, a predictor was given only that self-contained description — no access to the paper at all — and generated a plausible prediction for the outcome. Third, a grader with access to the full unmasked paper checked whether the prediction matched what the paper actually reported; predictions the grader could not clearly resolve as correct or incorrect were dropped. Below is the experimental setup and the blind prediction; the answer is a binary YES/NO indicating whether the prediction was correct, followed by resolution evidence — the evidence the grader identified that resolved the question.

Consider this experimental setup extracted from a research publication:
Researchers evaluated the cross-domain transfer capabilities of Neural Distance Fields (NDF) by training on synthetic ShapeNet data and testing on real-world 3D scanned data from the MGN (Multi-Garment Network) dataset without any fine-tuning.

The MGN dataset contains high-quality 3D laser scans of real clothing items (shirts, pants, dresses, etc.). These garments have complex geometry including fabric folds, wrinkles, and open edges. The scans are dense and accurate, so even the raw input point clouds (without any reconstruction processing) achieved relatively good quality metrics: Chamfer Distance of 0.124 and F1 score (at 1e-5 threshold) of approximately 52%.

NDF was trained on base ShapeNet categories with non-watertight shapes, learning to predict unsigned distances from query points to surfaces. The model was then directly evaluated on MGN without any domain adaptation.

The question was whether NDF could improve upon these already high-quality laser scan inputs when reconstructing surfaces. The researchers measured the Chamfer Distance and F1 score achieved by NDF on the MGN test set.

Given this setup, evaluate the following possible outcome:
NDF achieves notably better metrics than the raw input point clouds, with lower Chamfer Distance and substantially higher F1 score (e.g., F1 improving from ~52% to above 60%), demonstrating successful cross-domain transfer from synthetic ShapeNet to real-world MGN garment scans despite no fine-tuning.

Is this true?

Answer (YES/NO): YES